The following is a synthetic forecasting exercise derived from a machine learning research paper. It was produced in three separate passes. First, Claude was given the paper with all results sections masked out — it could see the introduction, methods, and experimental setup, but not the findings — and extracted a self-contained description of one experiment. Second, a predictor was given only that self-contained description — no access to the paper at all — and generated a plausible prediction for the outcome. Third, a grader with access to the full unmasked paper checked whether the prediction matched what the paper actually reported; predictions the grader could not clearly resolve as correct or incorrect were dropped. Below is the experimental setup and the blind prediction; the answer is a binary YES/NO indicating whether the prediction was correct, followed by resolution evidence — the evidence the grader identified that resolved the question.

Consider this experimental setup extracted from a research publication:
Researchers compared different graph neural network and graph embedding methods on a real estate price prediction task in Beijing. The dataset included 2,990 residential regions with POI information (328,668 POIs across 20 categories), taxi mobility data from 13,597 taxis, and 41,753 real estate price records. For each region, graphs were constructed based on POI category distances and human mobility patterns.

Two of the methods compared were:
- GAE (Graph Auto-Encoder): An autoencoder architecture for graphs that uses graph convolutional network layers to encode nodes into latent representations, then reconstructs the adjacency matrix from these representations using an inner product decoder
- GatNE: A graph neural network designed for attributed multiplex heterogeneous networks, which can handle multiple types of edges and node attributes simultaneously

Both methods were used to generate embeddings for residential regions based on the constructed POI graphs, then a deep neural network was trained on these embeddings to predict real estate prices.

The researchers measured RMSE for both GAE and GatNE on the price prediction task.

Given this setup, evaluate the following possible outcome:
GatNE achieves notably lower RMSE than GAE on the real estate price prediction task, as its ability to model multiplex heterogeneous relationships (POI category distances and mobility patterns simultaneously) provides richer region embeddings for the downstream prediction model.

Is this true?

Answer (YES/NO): NO